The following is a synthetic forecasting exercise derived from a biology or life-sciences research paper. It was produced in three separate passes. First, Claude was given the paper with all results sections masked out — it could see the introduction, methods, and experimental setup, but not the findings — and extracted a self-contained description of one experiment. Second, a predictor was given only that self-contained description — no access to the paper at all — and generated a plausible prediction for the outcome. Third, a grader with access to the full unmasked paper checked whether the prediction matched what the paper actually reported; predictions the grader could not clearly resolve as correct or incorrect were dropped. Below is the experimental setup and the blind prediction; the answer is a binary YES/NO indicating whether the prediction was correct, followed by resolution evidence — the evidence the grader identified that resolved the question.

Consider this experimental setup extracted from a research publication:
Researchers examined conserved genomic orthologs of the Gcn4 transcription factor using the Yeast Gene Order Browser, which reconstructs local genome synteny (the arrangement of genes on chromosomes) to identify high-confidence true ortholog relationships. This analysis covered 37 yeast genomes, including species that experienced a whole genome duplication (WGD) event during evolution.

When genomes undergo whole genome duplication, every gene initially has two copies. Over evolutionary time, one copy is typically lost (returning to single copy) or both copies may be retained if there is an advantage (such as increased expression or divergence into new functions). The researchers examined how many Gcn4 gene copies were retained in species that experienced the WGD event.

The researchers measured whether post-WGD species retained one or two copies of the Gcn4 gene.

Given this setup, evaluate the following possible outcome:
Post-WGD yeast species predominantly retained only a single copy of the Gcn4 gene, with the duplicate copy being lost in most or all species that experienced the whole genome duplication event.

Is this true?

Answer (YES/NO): YES